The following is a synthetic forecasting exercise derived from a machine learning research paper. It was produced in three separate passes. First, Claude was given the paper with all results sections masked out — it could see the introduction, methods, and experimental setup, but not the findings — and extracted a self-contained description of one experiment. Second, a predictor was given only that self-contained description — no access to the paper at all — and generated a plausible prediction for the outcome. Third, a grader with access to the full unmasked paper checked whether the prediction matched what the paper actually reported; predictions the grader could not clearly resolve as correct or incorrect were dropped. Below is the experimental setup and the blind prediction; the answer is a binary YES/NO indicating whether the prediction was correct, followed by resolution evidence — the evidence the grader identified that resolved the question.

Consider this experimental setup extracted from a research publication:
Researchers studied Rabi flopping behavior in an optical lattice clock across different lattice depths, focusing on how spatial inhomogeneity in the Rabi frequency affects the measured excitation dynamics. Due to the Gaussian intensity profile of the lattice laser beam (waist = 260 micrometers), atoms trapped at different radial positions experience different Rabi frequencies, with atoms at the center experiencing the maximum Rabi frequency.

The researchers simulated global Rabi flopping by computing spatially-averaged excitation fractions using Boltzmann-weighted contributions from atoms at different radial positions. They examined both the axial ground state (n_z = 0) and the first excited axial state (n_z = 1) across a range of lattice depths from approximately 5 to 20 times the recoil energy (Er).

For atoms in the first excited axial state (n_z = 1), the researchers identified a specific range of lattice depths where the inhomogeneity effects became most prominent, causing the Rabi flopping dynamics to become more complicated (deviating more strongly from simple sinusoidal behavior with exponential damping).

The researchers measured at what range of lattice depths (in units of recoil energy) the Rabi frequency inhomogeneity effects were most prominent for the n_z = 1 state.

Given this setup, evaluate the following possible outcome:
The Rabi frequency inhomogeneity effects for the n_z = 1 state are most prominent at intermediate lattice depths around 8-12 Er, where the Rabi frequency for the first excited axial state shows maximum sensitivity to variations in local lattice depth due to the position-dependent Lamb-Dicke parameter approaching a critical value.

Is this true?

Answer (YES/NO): NO